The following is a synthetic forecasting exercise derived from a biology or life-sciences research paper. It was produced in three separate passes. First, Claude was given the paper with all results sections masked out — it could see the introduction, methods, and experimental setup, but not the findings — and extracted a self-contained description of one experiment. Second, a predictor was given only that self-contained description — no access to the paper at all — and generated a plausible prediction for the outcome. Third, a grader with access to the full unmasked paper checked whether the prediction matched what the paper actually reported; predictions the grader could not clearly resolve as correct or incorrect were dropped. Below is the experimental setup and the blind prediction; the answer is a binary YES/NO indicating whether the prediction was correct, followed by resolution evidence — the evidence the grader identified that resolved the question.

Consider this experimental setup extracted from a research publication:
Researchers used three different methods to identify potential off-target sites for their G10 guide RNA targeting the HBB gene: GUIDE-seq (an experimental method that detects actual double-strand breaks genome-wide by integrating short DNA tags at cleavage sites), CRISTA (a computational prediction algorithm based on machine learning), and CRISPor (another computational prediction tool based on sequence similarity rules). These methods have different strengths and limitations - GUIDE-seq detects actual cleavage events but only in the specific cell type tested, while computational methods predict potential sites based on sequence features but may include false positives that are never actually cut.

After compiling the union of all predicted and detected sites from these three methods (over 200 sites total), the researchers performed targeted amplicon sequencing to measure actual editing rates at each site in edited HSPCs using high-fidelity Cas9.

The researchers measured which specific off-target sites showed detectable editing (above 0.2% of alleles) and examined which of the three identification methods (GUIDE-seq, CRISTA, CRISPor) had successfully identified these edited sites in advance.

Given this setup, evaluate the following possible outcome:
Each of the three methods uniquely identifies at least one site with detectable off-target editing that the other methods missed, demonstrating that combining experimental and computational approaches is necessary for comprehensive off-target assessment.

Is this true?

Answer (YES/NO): NO